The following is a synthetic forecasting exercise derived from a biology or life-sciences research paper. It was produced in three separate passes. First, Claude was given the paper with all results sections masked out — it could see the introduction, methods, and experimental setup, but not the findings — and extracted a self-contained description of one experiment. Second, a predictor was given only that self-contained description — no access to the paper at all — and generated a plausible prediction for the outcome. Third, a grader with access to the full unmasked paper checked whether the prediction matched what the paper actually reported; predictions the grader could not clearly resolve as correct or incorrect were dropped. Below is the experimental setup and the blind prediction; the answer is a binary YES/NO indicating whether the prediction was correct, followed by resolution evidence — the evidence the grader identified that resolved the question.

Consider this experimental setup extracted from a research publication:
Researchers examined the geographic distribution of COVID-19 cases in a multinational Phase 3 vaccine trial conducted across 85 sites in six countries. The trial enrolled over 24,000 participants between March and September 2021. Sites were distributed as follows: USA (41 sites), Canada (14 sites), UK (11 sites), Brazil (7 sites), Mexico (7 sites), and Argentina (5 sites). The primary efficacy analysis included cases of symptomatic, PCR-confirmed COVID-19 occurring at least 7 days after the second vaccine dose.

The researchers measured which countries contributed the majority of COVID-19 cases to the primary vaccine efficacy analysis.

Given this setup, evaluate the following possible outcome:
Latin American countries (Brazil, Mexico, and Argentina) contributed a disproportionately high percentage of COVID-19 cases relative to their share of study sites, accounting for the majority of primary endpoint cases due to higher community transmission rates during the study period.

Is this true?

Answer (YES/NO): NO